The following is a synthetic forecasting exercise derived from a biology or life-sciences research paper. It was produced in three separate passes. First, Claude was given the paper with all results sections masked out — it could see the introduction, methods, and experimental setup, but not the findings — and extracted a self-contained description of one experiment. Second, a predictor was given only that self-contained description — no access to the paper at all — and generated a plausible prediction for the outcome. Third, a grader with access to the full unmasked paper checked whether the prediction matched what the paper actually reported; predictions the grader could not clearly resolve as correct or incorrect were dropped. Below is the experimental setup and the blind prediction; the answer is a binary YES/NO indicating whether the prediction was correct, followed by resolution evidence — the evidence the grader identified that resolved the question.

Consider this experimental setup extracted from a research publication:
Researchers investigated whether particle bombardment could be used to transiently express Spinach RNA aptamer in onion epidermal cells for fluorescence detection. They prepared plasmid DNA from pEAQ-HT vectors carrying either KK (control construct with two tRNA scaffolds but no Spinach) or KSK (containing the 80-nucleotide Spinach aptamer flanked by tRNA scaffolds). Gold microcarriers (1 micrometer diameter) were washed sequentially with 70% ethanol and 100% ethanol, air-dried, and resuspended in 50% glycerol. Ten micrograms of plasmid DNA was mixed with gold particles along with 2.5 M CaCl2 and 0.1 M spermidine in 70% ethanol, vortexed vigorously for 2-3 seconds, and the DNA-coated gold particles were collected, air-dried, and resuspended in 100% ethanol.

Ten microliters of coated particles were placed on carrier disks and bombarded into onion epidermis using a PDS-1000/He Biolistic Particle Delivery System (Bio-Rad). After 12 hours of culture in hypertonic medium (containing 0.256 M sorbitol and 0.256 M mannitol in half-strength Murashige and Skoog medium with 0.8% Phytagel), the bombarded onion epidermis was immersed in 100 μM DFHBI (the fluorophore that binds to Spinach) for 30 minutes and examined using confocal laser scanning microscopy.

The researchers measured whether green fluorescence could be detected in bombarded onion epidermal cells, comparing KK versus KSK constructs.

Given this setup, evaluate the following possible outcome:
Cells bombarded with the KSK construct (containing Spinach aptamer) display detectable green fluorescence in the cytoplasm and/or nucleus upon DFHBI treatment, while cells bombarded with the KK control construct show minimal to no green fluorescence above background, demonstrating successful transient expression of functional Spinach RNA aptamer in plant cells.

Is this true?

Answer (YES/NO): YES